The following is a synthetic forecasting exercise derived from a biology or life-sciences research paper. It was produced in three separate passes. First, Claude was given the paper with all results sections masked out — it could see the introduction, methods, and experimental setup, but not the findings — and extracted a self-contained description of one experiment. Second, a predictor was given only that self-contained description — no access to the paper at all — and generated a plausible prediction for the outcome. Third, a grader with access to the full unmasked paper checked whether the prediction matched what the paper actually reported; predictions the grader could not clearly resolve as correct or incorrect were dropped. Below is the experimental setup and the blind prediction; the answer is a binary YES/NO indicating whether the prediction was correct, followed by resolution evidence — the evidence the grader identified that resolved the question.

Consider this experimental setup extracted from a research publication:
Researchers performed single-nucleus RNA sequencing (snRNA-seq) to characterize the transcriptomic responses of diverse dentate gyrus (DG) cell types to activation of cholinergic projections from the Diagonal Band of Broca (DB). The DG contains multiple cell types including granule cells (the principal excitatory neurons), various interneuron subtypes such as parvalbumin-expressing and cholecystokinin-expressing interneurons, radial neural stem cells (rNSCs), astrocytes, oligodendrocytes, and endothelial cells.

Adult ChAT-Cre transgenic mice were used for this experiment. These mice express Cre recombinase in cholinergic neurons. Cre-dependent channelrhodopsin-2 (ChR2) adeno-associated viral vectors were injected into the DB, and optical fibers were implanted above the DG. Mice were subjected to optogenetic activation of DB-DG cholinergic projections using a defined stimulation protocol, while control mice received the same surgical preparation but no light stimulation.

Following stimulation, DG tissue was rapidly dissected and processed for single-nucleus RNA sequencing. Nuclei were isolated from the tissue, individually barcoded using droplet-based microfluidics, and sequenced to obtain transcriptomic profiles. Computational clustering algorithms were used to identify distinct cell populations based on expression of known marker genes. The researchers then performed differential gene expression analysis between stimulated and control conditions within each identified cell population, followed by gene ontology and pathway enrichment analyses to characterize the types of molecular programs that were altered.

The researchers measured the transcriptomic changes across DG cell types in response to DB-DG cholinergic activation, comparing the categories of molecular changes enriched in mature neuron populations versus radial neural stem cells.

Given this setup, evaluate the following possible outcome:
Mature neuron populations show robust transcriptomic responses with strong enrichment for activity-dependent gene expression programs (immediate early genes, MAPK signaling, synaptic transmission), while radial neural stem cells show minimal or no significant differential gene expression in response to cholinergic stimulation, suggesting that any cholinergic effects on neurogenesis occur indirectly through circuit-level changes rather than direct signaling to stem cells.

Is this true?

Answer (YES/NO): NO